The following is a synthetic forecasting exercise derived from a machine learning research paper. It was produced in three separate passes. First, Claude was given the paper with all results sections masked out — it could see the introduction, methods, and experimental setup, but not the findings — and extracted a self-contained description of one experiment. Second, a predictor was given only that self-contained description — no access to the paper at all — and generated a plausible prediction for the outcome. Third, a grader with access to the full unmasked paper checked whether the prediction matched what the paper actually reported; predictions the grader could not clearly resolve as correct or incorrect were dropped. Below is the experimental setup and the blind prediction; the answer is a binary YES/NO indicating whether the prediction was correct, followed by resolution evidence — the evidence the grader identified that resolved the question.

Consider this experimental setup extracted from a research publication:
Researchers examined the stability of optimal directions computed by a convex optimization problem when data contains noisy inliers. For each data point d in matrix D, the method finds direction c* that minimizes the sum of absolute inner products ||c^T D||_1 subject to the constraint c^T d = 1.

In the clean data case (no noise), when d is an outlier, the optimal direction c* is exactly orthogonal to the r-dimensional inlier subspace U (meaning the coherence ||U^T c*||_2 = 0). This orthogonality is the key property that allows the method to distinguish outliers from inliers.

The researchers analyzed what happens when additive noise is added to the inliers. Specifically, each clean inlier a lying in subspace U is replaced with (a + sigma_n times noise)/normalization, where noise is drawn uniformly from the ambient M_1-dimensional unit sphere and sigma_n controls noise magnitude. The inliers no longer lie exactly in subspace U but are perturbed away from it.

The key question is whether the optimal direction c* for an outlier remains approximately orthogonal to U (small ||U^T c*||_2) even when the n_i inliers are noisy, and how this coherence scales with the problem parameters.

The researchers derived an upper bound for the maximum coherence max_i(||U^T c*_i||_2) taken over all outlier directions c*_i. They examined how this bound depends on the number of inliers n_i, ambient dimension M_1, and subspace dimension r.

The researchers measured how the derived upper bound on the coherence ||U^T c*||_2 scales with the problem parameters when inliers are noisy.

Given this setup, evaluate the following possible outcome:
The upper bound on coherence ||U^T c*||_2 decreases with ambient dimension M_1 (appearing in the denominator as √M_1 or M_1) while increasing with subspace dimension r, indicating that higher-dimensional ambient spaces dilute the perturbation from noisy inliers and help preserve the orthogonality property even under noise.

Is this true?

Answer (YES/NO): YES